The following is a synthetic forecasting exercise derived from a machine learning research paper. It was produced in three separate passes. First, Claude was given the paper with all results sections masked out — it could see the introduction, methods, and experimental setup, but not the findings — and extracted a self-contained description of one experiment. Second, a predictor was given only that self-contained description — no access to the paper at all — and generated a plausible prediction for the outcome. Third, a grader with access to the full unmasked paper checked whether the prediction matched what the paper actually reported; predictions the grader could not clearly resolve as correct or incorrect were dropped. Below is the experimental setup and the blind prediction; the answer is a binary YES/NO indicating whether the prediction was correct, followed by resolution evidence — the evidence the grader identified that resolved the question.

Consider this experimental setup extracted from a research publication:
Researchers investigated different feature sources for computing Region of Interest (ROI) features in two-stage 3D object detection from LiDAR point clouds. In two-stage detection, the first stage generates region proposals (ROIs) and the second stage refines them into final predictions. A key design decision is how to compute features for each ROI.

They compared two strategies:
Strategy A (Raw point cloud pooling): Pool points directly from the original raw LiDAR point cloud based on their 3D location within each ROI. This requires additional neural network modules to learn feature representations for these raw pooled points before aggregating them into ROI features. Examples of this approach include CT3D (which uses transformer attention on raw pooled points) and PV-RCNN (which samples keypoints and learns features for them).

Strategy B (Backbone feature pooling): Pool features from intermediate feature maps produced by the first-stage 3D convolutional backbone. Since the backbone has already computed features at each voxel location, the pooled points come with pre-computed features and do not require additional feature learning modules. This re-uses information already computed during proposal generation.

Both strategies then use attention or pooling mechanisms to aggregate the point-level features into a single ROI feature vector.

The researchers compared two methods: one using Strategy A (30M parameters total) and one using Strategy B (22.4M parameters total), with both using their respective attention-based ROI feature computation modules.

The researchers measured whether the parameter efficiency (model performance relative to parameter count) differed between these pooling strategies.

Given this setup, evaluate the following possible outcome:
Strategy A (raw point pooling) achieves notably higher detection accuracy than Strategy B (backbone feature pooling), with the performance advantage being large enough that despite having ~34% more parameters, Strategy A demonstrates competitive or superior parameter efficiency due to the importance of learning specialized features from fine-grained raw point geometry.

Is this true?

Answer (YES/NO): NO